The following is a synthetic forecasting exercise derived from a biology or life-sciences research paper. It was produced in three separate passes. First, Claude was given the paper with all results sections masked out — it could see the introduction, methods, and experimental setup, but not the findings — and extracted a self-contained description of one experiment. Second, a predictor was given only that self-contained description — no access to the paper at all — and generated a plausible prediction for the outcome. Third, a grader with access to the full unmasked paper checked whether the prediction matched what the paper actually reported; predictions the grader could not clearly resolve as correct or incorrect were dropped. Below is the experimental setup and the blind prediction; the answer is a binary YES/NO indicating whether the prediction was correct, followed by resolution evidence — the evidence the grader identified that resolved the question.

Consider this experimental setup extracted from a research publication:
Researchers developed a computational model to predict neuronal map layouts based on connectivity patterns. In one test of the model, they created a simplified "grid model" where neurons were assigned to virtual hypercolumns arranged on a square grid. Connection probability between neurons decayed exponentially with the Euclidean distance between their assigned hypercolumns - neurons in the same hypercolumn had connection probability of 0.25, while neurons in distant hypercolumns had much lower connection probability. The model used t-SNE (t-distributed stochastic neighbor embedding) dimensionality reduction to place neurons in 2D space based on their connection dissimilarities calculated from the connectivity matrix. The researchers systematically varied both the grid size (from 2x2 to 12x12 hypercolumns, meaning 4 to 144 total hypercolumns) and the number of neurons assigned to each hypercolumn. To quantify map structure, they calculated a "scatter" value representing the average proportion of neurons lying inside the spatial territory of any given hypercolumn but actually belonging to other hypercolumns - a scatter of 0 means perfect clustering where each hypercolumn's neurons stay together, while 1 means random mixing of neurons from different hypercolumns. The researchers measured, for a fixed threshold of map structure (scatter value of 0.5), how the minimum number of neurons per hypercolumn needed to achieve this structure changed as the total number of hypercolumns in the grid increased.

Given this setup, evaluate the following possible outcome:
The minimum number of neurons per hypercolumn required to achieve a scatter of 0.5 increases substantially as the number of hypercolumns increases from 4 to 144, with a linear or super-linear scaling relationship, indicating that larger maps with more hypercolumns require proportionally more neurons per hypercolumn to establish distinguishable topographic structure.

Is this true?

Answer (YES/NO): NO